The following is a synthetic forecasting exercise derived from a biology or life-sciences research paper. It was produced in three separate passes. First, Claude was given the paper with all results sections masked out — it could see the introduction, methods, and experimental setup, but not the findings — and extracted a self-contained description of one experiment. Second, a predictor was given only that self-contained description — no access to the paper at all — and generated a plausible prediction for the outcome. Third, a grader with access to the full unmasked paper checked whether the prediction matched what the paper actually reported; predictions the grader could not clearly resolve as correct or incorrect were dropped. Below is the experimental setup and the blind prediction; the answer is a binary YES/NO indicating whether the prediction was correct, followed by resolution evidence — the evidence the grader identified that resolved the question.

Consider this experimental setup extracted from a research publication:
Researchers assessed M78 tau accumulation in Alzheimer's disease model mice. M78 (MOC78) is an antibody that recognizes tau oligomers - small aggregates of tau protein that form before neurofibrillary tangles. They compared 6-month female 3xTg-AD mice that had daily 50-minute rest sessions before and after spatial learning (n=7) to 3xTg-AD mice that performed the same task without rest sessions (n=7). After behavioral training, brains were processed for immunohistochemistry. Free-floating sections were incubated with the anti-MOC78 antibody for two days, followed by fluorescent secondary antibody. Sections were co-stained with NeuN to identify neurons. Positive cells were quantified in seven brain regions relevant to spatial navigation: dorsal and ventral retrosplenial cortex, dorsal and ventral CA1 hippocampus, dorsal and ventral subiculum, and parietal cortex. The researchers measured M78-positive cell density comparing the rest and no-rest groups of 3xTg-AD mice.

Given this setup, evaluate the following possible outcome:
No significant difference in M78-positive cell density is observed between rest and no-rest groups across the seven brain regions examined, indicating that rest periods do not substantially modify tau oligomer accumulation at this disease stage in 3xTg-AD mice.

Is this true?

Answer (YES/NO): YES